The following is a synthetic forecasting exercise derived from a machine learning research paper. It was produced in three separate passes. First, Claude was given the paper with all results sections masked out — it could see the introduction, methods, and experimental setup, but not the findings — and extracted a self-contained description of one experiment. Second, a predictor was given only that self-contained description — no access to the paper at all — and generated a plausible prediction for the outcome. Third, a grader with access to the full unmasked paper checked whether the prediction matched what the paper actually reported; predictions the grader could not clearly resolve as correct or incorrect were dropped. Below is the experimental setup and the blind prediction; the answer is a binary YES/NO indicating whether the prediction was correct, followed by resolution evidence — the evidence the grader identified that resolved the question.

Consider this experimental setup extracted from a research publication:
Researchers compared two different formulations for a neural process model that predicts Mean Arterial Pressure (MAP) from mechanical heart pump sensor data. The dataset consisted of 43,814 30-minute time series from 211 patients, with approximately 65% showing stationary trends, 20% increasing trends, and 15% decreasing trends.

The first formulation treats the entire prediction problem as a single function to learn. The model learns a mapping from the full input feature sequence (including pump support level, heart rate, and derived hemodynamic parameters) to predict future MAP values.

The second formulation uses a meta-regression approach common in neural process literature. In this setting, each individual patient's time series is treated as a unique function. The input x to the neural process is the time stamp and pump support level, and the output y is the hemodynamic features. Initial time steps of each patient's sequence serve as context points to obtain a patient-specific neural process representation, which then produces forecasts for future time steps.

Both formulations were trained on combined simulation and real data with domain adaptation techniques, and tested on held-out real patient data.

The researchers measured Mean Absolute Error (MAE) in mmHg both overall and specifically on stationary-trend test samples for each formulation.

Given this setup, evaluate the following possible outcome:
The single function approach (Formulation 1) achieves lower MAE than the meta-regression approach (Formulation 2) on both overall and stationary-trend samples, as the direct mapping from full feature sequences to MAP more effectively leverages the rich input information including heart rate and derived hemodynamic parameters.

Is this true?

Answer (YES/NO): NO